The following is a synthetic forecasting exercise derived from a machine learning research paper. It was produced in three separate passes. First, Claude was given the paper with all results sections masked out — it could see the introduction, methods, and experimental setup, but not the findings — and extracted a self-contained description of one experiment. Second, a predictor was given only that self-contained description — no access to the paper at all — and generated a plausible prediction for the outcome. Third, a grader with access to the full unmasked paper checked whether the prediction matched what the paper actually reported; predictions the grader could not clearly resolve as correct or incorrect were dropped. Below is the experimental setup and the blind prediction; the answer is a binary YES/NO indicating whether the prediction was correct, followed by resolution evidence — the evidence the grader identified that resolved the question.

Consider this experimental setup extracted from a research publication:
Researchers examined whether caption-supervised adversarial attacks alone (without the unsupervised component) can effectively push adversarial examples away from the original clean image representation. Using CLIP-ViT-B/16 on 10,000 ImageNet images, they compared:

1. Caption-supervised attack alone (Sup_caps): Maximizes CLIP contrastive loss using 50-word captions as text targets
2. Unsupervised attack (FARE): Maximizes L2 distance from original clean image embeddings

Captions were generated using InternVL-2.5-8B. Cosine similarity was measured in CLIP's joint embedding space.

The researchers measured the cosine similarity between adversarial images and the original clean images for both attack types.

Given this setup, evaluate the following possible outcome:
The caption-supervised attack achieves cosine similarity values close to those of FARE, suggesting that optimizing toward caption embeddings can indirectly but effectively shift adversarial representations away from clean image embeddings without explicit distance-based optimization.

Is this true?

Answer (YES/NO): NO